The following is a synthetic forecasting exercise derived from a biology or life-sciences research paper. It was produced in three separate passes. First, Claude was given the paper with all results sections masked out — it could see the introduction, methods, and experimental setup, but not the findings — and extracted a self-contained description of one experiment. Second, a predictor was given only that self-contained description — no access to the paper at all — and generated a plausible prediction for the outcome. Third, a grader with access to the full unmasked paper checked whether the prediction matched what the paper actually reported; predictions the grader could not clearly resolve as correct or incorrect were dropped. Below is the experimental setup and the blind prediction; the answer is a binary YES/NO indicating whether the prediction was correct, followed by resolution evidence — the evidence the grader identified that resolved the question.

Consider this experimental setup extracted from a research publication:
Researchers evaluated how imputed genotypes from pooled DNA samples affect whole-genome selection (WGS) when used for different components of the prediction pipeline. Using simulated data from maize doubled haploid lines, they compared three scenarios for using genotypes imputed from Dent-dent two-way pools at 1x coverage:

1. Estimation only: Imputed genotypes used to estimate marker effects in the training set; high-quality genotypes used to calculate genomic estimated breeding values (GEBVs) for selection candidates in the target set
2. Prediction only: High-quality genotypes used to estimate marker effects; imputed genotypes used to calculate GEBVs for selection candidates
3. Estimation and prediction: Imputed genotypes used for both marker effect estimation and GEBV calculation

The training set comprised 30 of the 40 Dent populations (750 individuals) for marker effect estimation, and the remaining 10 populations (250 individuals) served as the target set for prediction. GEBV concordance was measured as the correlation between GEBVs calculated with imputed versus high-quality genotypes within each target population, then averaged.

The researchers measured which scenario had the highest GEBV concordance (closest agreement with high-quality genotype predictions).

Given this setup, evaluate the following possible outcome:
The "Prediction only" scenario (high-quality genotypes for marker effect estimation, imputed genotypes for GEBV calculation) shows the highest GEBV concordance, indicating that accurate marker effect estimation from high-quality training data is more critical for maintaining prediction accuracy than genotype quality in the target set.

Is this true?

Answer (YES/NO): NO